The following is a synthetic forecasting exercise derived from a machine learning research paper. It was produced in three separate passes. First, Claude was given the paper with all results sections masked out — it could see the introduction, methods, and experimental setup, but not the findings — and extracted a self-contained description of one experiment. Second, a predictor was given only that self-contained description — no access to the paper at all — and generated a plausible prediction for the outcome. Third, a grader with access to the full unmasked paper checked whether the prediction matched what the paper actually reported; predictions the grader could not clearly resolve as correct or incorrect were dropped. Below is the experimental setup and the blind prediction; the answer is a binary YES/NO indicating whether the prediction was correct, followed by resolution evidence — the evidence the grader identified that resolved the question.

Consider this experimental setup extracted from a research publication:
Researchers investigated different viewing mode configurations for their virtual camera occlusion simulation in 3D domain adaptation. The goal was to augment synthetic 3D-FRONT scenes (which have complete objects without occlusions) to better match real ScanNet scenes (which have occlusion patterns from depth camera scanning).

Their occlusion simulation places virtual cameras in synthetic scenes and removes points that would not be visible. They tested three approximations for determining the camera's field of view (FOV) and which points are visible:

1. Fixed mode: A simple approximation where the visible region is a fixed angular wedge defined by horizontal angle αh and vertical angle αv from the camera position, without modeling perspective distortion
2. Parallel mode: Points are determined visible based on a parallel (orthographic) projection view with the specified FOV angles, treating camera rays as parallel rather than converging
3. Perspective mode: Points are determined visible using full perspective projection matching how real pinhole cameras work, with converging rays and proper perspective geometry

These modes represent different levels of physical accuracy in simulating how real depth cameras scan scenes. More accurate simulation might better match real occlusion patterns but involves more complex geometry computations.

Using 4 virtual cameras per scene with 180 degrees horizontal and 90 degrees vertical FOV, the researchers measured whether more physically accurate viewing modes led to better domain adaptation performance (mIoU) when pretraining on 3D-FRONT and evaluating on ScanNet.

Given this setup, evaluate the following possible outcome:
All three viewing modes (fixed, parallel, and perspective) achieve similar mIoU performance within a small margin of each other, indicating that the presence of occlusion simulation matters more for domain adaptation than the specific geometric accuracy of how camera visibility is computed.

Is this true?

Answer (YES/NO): NO